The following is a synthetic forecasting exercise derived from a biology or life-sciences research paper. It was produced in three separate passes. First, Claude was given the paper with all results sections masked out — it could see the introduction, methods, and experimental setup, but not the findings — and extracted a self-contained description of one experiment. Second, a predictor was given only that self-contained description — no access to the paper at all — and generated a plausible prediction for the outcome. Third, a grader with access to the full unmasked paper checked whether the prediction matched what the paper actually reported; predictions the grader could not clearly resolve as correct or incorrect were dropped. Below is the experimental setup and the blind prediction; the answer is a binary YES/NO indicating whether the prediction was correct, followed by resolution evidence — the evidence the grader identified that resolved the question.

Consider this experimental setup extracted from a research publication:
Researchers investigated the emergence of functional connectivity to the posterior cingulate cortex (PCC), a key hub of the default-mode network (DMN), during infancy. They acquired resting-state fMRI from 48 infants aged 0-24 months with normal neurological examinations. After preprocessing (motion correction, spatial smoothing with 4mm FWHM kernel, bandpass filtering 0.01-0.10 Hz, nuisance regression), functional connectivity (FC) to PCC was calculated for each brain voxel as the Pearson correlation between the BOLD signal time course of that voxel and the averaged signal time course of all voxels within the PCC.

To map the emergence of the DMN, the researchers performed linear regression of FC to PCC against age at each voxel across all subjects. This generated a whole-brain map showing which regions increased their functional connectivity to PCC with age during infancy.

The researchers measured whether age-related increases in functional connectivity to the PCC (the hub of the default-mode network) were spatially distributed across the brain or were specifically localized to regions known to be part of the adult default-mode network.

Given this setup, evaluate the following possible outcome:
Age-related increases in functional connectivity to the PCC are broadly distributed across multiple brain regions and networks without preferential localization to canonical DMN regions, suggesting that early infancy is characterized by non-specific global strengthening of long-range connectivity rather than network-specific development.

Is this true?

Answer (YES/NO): NO